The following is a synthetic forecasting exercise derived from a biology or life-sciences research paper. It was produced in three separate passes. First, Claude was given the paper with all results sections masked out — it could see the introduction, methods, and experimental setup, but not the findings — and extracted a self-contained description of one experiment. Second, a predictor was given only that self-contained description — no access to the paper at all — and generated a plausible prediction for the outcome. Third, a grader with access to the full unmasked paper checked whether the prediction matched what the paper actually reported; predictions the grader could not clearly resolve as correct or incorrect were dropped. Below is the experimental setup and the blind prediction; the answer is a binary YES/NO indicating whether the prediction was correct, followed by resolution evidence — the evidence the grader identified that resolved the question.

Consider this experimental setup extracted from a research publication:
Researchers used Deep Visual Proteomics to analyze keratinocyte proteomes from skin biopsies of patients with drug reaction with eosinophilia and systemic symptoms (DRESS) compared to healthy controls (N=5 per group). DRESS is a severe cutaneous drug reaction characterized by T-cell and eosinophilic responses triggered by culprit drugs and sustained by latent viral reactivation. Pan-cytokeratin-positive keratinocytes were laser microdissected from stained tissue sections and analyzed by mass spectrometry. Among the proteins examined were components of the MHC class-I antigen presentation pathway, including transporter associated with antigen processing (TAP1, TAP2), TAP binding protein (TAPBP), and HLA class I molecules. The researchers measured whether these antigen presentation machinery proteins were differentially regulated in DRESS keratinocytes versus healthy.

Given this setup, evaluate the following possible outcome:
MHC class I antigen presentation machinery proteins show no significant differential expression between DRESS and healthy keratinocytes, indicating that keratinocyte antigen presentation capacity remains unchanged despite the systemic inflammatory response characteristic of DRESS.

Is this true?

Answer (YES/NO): NO